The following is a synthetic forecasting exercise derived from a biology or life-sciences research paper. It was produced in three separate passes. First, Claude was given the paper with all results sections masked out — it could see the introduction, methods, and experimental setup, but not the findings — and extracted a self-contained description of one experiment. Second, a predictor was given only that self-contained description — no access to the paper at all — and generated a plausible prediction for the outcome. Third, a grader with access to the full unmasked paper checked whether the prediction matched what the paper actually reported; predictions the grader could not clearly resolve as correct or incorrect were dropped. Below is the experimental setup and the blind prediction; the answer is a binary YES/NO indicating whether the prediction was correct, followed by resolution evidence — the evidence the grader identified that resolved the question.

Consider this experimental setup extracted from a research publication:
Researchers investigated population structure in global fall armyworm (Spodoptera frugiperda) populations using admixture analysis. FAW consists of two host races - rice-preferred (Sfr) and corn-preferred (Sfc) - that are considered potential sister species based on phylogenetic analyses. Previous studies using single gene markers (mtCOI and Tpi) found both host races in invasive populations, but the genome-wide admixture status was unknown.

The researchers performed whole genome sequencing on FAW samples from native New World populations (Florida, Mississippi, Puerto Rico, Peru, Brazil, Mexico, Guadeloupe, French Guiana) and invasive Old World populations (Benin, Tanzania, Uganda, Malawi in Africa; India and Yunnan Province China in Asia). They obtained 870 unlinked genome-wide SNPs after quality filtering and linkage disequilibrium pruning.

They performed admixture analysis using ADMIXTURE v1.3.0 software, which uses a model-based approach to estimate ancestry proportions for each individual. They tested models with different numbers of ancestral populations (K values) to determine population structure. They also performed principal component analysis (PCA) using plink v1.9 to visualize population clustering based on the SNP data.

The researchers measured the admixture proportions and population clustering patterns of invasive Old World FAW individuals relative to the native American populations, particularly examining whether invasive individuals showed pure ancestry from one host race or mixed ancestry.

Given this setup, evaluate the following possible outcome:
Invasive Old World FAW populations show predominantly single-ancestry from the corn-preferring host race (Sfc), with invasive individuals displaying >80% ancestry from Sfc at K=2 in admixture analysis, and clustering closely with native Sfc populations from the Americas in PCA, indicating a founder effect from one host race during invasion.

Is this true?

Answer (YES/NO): NO